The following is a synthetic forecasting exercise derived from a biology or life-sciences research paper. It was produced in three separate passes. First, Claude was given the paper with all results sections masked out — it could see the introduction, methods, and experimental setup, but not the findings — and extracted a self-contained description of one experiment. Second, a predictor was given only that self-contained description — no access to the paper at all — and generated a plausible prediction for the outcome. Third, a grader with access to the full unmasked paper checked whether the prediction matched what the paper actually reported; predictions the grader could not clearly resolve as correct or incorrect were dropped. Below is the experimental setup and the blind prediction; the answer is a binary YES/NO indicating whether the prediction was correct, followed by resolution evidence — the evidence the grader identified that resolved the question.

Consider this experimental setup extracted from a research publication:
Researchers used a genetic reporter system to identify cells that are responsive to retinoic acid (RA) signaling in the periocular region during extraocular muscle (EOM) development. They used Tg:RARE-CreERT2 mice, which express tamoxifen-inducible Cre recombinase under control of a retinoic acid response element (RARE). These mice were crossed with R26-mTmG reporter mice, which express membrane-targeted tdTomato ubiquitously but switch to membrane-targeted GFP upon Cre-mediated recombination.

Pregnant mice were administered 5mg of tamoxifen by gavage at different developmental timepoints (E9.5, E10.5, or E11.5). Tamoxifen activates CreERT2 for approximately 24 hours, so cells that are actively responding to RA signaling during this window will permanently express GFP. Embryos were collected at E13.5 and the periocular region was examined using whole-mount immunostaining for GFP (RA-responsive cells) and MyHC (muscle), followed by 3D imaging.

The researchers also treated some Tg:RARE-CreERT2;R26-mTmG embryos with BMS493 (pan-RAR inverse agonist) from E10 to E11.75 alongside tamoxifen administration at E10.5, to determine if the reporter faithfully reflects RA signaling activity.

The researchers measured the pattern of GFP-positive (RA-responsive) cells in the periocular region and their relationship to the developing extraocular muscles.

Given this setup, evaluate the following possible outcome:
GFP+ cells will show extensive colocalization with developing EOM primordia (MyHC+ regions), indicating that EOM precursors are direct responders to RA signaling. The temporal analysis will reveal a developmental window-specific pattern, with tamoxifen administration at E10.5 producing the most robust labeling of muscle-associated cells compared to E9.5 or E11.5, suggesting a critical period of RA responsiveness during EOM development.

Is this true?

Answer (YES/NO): NO